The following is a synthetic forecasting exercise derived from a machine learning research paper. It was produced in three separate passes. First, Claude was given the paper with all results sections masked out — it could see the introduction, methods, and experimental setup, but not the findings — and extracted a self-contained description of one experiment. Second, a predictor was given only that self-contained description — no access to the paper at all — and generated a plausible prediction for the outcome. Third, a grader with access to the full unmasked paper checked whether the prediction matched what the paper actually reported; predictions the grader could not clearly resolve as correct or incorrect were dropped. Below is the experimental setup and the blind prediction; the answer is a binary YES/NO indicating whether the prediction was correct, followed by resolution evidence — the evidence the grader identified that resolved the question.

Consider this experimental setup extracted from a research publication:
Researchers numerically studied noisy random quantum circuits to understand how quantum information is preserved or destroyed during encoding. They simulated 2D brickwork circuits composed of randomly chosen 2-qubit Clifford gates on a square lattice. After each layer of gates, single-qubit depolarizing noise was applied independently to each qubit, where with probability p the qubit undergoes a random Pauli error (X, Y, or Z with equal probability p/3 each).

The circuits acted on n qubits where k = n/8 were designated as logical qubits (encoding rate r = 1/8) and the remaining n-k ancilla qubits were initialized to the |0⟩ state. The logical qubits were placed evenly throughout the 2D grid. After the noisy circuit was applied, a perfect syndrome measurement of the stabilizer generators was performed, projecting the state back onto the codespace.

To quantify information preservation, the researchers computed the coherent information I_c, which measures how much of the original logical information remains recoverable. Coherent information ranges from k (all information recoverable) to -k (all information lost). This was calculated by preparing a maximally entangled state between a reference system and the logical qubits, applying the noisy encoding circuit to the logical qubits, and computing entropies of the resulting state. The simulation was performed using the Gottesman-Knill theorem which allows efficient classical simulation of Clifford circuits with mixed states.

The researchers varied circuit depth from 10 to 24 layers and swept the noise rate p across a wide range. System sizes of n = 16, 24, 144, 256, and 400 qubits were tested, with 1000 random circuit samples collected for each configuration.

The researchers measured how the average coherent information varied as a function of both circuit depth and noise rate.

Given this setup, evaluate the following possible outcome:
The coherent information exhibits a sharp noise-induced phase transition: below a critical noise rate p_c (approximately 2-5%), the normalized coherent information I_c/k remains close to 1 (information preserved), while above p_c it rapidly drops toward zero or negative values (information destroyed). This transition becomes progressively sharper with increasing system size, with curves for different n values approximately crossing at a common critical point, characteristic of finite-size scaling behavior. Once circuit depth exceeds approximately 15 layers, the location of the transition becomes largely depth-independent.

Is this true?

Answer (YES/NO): NO